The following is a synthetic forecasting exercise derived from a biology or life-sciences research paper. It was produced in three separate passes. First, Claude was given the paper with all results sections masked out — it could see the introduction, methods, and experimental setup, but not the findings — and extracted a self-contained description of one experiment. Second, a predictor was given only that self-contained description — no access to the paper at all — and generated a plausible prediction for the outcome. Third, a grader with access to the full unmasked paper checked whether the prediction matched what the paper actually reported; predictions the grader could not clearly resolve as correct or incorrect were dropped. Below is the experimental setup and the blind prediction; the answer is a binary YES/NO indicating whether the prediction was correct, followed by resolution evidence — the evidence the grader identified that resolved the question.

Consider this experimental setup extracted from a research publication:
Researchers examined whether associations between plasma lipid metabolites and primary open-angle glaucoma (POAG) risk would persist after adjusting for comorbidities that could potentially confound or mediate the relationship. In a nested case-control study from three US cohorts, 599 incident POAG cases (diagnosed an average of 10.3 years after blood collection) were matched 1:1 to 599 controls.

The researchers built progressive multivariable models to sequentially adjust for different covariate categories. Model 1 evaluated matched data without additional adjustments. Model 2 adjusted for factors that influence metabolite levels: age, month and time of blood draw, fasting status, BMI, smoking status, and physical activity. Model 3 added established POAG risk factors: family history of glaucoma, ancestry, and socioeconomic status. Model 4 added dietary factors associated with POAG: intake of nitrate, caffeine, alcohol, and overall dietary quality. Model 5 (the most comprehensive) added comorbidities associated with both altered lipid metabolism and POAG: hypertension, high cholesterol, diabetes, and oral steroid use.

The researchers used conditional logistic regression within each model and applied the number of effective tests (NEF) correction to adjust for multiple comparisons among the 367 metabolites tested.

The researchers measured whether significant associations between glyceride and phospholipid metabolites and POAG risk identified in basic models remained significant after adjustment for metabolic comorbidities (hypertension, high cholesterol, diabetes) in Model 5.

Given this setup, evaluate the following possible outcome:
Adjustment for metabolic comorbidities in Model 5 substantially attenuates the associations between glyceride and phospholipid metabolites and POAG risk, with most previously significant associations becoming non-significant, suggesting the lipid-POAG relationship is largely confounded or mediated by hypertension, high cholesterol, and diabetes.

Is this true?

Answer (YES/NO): NO